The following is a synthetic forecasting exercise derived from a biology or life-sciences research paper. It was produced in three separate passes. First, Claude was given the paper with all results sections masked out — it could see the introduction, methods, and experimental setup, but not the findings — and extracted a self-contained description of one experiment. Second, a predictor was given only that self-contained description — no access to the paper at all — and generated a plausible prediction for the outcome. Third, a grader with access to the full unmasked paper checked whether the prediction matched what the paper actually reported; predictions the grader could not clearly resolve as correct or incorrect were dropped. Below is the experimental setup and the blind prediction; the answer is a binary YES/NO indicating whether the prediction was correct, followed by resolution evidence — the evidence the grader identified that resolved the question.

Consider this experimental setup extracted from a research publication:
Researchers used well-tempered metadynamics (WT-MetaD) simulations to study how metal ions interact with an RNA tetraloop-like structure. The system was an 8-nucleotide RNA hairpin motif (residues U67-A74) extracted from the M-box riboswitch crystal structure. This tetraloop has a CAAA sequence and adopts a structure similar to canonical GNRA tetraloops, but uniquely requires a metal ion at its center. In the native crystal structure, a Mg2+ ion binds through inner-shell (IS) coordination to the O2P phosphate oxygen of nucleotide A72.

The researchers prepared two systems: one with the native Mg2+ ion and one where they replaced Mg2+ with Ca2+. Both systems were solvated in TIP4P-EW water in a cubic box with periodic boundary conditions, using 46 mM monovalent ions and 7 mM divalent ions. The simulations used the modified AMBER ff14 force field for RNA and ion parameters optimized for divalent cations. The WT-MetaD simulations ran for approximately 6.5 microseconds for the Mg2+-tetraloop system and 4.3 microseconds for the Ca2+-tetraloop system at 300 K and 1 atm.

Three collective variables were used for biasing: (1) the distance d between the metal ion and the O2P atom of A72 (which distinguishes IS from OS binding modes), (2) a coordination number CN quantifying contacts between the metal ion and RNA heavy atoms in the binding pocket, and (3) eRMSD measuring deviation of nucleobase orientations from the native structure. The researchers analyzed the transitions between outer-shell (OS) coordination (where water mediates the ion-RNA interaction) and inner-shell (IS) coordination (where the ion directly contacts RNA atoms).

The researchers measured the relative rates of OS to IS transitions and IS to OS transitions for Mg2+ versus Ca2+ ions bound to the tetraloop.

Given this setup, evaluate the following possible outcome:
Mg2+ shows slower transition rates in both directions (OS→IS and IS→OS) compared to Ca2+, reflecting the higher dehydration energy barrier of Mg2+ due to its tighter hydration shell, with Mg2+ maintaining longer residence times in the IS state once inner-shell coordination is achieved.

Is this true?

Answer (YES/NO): YES